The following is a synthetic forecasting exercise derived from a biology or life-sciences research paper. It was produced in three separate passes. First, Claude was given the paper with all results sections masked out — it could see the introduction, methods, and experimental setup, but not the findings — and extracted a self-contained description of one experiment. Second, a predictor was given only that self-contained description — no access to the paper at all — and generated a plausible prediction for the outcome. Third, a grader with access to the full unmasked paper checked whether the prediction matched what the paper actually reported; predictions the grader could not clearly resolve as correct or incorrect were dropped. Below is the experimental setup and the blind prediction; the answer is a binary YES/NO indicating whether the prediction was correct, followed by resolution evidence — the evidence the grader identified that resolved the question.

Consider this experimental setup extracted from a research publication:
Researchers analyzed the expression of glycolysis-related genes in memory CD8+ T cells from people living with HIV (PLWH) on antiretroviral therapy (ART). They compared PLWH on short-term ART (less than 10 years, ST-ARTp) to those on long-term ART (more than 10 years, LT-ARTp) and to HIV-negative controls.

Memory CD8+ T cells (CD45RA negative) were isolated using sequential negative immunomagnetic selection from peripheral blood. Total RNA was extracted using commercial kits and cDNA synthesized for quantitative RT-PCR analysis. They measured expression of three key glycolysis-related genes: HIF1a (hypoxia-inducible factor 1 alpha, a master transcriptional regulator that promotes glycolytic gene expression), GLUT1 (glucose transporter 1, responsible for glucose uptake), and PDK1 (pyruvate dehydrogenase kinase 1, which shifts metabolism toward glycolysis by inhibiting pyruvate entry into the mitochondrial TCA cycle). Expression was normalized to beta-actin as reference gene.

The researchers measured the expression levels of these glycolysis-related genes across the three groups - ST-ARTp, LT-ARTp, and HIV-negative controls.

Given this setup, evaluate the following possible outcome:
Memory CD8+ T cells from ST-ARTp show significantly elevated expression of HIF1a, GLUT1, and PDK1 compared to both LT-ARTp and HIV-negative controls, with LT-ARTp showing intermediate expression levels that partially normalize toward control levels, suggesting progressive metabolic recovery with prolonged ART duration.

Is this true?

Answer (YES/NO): NO